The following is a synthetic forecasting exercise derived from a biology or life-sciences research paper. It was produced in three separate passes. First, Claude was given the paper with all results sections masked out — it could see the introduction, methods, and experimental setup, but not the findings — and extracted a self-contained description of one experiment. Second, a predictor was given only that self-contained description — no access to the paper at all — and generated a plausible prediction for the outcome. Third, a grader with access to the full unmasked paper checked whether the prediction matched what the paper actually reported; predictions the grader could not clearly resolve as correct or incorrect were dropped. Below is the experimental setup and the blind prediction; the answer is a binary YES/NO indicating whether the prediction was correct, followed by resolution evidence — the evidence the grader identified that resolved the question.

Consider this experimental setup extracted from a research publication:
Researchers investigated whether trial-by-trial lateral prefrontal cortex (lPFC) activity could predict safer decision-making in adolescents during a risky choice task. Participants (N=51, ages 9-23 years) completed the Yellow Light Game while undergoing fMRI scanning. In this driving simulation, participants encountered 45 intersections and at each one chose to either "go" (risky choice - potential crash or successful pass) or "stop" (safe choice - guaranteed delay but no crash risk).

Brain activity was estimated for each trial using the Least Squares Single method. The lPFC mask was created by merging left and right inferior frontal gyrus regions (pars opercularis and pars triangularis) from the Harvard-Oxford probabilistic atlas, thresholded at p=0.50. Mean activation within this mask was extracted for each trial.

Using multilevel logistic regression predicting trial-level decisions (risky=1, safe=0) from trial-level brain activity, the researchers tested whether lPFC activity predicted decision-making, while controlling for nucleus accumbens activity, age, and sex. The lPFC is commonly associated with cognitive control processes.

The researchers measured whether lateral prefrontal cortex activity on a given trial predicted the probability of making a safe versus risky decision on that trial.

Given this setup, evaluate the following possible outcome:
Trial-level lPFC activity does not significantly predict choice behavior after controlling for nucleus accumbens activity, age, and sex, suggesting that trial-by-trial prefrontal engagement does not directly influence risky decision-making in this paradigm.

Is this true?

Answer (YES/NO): NO